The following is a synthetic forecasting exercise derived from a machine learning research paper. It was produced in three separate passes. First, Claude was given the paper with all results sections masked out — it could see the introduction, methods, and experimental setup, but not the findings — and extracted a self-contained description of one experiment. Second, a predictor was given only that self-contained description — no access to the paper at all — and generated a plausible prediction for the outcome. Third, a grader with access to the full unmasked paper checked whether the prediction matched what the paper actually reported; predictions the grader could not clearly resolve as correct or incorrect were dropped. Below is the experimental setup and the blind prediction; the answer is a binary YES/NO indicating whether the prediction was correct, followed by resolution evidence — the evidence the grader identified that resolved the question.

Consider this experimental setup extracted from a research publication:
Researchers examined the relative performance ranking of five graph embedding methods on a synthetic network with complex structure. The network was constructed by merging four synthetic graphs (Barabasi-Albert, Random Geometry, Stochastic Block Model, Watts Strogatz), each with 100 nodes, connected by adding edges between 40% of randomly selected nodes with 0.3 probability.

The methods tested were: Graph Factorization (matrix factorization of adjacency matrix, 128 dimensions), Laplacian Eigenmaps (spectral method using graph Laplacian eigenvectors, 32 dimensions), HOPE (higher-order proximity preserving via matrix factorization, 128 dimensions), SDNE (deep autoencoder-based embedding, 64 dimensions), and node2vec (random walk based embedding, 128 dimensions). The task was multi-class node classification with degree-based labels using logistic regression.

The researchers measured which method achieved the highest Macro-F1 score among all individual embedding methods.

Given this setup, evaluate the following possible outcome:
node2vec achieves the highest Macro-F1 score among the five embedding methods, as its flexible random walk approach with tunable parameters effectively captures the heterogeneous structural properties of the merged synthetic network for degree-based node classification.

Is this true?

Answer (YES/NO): NO